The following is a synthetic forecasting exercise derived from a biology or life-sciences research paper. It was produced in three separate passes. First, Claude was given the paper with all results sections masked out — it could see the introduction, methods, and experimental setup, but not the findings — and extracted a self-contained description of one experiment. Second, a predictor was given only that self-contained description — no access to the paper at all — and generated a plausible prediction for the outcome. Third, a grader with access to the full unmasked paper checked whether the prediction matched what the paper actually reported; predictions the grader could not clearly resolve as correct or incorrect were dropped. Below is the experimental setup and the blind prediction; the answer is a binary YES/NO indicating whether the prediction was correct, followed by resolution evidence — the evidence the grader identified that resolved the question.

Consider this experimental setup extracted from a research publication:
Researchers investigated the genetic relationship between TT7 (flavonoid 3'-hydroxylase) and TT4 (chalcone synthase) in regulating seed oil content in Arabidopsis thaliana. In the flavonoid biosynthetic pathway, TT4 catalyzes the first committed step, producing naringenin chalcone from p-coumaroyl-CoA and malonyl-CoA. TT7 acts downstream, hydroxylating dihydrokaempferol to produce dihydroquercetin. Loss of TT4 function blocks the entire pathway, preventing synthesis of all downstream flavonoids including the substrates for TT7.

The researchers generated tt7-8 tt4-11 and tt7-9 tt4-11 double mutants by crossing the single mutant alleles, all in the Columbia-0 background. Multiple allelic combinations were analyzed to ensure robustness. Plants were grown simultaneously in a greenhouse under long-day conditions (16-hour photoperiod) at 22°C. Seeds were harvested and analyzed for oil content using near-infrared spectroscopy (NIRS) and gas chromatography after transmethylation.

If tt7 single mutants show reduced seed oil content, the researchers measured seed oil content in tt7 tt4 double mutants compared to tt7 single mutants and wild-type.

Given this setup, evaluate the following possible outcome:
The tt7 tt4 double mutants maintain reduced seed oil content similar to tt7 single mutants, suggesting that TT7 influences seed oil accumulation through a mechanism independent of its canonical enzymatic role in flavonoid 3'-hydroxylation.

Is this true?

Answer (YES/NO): NO